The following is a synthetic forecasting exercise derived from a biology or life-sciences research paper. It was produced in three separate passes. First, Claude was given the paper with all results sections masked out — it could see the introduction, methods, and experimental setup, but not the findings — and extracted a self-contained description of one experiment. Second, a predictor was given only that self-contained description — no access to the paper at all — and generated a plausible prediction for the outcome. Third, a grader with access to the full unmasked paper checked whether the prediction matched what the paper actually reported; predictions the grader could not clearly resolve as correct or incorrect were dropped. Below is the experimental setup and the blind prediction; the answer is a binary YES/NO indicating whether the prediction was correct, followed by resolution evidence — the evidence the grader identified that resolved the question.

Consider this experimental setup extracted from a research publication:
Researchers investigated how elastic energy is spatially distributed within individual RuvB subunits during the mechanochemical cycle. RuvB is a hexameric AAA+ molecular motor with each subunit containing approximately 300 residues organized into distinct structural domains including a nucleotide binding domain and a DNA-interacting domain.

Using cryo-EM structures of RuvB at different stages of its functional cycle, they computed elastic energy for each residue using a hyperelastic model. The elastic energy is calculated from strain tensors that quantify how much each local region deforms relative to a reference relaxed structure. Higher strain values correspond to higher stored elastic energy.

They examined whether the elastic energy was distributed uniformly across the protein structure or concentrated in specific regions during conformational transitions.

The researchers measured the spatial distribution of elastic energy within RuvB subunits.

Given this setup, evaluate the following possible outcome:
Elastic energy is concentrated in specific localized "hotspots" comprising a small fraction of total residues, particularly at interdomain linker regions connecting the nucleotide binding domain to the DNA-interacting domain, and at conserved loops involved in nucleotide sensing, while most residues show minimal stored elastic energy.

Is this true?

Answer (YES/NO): NO